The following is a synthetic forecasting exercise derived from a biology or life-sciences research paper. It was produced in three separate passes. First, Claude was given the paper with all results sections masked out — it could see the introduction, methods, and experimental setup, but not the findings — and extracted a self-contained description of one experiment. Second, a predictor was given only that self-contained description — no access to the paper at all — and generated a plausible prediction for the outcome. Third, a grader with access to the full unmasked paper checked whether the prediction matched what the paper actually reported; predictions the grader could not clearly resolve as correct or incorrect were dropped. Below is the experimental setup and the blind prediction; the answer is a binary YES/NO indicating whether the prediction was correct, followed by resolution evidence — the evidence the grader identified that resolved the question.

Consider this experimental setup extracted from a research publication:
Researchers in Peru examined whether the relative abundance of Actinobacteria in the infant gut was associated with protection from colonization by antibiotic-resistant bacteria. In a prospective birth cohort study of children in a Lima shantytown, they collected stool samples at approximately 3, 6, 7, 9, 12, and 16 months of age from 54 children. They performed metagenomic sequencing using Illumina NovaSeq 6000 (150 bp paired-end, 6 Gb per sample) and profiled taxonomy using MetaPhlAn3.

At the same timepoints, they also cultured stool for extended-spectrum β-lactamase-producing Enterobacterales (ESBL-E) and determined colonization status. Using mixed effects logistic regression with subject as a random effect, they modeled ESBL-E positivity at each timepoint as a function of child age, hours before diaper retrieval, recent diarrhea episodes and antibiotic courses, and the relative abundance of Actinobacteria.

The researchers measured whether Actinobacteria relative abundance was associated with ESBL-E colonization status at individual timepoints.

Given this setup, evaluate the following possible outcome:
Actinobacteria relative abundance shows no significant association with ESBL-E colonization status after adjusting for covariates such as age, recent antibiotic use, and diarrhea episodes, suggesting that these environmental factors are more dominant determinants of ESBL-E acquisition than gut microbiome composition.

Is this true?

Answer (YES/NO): YES